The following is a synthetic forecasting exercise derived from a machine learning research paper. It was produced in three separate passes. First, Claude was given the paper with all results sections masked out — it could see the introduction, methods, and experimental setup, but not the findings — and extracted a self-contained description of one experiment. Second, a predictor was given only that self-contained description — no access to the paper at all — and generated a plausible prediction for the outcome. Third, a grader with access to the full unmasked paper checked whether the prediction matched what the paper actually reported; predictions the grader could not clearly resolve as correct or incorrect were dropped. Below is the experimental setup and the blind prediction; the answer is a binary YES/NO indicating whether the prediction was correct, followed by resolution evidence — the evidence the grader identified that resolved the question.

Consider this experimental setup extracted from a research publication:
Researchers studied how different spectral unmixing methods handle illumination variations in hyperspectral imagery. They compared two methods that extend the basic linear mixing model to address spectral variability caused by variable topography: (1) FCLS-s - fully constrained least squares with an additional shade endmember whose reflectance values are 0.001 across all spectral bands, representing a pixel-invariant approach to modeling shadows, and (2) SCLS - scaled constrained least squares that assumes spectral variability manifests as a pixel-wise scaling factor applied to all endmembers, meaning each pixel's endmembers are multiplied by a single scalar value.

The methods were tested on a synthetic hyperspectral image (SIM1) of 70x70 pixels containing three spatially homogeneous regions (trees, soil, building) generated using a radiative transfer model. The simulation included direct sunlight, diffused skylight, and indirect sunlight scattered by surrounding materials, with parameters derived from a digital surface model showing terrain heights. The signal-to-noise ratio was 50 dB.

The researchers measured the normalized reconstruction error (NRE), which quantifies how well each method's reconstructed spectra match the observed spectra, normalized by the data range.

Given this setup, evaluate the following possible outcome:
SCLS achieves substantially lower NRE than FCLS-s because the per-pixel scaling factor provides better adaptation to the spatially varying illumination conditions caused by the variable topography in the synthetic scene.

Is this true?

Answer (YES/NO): YES